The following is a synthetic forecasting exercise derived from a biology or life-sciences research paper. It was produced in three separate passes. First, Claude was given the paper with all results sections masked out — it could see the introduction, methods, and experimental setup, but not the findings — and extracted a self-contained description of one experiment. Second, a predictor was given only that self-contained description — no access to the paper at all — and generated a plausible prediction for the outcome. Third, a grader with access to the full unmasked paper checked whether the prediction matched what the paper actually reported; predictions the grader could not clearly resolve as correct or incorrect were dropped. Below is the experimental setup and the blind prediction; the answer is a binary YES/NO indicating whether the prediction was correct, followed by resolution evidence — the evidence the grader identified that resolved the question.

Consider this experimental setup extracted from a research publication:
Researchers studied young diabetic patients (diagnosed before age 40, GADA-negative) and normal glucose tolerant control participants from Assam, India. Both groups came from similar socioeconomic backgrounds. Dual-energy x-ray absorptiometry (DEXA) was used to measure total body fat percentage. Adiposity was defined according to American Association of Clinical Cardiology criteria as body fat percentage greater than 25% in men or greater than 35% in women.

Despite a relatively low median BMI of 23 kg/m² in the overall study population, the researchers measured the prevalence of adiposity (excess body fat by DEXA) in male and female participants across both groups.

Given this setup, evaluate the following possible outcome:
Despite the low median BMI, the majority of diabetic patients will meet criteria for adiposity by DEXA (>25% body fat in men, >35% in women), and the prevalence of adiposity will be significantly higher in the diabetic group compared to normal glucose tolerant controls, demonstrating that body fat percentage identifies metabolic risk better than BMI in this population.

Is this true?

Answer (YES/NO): NO